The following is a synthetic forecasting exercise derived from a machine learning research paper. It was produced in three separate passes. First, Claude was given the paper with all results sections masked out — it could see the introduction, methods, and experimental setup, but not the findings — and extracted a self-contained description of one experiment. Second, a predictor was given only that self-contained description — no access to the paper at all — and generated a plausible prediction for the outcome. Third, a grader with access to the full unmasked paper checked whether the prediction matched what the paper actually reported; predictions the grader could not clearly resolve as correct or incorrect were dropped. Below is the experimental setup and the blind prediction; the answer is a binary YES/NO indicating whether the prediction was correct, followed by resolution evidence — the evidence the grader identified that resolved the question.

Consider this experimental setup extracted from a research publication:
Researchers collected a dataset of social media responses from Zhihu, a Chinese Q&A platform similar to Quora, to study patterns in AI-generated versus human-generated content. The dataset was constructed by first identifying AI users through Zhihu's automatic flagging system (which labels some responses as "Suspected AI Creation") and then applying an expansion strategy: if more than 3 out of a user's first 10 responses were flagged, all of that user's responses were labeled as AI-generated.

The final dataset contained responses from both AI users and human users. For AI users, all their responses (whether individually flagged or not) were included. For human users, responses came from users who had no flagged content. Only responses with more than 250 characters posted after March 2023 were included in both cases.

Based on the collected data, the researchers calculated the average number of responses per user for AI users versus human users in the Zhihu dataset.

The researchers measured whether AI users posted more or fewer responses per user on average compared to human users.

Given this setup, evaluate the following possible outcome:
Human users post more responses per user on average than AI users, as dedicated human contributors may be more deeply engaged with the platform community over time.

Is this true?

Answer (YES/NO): NO